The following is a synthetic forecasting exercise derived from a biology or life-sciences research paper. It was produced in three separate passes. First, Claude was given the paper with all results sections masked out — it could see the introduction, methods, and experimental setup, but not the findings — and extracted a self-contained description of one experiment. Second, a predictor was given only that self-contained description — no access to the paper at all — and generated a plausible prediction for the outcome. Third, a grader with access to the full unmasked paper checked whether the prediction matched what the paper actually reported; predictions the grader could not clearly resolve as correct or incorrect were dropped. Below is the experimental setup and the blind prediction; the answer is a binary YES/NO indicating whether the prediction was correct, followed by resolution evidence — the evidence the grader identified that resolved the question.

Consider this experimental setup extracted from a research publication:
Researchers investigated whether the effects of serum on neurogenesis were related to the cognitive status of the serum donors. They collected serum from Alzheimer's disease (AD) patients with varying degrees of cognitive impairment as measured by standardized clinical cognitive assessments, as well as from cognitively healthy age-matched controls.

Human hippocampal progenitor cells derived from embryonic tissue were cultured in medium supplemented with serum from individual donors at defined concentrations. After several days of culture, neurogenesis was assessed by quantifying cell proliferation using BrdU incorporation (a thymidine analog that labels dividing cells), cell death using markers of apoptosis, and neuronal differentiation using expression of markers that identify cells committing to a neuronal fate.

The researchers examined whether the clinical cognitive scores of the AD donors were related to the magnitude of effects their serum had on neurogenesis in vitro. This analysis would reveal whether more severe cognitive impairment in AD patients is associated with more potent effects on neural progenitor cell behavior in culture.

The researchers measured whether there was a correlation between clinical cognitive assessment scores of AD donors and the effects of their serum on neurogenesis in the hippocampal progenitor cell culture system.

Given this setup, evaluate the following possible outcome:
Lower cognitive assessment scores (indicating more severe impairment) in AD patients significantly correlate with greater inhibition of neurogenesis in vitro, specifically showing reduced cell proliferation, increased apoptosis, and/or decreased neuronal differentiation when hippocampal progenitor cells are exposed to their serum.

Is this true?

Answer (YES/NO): YES